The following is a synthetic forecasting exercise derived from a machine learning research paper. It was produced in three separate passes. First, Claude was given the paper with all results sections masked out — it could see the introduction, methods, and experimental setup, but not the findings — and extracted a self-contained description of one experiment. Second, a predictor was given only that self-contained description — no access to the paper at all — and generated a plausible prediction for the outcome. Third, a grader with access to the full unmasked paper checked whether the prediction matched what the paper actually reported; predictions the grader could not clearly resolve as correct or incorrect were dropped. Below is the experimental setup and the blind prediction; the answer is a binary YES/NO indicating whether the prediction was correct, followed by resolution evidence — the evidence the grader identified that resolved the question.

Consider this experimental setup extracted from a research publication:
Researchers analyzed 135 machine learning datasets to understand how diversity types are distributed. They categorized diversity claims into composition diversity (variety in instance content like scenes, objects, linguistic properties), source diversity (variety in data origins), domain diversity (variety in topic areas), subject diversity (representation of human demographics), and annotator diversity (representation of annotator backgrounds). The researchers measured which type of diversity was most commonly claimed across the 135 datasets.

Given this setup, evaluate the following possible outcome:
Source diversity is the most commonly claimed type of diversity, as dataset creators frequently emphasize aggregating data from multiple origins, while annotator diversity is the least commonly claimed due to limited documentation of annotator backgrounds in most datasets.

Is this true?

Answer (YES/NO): NO